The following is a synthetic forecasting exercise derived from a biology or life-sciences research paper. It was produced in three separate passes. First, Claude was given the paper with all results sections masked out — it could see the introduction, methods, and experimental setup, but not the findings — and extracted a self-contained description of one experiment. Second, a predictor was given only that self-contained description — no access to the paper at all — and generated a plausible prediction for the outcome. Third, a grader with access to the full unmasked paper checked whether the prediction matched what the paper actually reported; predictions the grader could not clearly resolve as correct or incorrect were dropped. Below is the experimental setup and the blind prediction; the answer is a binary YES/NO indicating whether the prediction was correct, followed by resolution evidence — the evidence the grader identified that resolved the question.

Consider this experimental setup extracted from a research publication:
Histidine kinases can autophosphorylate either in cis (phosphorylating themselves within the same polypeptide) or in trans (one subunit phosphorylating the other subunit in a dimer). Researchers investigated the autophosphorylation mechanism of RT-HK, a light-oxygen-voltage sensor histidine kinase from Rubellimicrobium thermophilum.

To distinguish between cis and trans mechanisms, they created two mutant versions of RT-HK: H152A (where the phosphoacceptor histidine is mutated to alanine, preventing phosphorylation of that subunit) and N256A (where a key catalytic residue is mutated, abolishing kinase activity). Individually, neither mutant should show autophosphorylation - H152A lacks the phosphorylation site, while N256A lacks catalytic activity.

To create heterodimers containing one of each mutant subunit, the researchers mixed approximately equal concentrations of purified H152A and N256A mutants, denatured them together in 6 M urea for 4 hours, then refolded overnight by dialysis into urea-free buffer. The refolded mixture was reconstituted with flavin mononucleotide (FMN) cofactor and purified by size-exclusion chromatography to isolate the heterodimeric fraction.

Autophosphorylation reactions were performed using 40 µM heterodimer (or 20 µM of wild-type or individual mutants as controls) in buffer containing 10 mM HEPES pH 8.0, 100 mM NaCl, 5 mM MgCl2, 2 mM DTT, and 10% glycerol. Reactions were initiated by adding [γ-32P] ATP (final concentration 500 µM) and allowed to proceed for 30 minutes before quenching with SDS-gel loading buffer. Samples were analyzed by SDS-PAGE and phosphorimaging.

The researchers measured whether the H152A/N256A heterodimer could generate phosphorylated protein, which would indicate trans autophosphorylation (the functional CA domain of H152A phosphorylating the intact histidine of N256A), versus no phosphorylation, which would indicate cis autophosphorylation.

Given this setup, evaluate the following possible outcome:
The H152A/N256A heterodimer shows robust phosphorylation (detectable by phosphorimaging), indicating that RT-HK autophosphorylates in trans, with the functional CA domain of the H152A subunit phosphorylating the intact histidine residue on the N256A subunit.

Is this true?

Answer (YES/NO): YES